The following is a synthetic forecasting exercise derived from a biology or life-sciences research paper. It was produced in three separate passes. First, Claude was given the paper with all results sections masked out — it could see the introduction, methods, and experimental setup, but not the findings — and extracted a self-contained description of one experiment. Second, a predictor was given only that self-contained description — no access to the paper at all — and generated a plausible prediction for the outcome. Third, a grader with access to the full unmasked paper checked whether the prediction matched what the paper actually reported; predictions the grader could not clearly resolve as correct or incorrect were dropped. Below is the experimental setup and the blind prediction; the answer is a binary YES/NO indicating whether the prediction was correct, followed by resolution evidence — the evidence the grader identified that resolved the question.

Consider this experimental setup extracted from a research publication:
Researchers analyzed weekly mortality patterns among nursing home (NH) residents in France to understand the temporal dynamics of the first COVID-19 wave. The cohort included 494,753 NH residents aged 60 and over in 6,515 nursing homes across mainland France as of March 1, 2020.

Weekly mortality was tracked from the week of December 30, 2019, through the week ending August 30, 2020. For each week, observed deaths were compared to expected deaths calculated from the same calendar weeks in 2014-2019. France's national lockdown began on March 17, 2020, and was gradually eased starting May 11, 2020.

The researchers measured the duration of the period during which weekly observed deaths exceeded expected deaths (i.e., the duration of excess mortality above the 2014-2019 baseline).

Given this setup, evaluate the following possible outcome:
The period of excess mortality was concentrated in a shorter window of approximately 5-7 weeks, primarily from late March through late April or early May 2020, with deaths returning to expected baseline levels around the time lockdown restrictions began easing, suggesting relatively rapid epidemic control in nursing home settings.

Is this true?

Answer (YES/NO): NO